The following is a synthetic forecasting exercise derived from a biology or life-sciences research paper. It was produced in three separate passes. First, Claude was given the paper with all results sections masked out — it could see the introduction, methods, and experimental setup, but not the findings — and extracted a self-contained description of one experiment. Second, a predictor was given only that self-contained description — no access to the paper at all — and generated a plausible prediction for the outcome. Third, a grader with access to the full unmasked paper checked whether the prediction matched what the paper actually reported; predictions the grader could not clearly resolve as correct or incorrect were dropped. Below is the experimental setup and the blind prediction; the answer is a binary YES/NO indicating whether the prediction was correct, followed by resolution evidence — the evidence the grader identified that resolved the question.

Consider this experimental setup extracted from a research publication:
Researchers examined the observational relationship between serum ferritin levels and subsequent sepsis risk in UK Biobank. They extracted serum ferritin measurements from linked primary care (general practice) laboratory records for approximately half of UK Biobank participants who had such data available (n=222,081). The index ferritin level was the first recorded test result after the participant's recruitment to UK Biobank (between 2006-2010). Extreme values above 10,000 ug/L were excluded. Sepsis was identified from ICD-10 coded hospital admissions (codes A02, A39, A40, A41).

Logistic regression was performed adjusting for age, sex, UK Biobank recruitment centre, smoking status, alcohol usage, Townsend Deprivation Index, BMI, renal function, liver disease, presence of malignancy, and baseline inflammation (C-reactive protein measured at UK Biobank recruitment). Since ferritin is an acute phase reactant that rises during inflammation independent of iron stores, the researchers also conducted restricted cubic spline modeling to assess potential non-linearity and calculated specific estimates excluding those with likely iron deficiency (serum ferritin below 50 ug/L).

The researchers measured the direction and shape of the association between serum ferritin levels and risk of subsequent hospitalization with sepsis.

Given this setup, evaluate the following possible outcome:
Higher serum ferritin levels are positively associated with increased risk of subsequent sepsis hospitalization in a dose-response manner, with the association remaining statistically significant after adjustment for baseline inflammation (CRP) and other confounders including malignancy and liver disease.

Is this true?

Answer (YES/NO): NO